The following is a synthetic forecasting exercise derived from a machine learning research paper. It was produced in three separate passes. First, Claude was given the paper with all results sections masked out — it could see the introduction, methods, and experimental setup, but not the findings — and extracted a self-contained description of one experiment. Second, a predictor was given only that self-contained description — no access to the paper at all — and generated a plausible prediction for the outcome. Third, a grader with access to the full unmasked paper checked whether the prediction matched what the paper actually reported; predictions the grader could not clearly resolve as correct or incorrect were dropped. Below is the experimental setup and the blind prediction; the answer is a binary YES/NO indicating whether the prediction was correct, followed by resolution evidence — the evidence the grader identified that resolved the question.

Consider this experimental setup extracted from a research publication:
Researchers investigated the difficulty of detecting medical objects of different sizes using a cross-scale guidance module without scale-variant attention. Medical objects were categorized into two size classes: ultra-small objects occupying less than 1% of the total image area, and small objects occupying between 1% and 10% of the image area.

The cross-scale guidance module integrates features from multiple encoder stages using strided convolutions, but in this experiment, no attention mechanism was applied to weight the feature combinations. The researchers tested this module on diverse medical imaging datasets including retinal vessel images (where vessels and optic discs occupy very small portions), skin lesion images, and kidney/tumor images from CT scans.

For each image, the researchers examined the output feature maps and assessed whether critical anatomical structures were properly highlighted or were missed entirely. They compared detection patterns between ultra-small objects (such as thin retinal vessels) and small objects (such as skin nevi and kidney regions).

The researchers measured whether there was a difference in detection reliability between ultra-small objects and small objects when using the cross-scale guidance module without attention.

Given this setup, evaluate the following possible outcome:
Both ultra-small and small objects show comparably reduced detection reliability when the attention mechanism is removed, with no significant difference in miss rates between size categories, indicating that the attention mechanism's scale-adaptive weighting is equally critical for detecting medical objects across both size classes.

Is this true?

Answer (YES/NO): NO